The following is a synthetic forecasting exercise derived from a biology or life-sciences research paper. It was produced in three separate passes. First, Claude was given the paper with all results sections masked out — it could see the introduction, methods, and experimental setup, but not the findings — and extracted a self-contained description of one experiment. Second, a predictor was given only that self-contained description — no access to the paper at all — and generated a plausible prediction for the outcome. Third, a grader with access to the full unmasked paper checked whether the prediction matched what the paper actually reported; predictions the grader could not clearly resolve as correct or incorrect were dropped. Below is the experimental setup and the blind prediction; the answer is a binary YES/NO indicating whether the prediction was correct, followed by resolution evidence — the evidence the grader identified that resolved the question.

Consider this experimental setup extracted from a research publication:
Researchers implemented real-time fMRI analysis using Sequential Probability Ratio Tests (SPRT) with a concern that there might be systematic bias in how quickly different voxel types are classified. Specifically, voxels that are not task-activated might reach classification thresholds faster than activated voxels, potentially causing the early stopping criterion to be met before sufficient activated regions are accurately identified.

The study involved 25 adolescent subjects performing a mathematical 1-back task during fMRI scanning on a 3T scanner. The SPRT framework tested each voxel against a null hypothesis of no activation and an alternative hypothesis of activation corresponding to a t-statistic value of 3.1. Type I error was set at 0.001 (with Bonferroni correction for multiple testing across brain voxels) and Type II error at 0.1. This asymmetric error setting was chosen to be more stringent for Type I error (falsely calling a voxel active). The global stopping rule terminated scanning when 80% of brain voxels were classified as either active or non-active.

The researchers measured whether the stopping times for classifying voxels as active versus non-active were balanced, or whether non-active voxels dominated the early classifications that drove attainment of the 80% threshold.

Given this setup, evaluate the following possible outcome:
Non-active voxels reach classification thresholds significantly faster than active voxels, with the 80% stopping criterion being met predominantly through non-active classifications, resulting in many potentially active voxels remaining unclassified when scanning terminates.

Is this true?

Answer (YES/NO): NO